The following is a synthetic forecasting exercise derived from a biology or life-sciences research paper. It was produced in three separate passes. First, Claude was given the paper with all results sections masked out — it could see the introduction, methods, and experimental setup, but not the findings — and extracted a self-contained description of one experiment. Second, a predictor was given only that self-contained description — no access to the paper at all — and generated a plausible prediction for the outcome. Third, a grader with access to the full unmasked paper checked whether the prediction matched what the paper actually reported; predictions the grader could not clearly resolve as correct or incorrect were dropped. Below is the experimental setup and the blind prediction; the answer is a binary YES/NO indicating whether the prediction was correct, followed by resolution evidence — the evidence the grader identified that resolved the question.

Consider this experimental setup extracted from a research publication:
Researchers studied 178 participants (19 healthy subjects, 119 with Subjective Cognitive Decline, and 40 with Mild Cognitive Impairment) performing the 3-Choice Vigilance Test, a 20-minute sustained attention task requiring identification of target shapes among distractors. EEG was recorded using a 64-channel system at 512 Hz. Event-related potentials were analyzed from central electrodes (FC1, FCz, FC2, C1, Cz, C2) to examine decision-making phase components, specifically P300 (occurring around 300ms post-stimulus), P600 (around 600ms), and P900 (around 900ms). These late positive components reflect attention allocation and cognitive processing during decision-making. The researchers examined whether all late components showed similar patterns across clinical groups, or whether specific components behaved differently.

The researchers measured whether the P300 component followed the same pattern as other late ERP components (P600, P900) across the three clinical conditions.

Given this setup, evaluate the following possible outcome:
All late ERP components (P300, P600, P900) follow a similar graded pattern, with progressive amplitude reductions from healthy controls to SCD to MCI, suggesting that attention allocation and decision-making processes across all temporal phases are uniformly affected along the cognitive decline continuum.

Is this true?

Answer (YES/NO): NO